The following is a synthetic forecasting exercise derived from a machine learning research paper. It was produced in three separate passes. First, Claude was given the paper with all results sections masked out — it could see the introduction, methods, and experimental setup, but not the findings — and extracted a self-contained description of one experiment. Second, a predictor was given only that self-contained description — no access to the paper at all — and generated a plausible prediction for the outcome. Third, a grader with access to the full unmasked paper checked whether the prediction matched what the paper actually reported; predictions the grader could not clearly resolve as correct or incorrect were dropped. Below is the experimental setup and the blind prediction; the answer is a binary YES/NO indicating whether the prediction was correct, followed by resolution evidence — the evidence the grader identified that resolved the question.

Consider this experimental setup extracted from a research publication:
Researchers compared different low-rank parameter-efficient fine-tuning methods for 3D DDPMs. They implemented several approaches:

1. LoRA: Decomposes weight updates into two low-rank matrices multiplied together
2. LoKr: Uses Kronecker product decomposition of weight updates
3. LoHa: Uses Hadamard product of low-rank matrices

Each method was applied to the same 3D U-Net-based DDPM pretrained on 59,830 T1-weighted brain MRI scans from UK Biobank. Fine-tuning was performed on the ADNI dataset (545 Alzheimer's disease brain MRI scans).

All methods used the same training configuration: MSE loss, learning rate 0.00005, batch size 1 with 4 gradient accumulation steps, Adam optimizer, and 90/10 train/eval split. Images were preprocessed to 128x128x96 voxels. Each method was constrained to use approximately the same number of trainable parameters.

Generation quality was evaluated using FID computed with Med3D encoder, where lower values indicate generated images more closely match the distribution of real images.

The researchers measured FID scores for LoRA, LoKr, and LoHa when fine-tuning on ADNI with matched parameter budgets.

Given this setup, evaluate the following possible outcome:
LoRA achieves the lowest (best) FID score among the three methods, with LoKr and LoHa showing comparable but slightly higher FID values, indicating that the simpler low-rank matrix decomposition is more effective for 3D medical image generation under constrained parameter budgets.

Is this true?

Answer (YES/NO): NO